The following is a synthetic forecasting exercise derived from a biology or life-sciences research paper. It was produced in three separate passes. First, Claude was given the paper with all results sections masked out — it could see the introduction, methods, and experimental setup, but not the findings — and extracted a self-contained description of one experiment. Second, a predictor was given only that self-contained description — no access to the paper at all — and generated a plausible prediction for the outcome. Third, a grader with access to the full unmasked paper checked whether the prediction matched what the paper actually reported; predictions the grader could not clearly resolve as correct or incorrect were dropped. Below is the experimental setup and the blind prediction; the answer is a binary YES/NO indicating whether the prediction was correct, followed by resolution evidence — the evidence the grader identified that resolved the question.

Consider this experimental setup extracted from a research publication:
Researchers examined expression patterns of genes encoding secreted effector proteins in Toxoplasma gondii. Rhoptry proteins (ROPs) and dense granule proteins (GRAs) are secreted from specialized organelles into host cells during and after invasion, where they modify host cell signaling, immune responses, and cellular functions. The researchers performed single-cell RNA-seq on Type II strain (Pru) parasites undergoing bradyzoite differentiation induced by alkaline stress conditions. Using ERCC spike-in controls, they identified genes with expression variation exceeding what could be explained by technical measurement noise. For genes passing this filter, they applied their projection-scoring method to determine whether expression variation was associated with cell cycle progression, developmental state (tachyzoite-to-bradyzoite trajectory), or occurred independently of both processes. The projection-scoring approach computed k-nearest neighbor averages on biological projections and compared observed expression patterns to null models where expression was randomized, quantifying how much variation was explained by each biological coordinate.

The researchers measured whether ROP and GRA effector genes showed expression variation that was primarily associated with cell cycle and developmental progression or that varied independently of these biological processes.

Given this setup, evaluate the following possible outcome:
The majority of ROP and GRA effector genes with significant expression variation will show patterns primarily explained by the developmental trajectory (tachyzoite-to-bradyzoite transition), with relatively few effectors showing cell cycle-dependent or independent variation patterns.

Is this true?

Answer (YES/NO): NO